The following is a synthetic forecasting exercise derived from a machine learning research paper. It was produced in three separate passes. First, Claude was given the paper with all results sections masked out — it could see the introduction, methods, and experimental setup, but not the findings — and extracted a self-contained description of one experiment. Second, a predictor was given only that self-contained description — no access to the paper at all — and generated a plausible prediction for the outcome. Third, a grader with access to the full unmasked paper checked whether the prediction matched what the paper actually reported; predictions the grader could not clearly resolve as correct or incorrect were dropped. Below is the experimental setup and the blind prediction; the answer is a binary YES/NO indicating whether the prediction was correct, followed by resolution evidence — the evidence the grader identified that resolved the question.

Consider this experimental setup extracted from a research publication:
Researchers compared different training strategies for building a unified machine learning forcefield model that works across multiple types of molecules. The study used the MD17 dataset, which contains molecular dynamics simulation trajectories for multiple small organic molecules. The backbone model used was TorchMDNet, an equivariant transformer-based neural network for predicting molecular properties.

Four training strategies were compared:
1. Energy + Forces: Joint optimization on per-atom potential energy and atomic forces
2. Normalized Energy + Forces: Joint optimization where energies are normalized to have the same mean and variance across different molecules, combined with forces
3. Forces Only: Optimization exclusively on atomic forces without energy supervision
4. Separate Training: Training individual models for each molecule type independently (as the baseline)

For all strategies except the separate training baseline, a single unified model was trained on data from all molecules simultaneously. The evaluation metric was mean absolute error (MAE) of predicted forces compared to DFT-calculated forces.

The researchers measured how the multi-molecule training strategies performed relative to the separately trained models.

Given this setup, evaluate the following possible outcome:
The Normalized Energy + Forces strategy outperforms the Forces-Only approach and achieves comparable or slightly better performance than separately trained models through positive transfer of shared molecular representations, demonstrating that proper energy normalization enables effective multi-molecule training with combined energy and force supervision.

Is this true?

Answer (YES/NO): NO